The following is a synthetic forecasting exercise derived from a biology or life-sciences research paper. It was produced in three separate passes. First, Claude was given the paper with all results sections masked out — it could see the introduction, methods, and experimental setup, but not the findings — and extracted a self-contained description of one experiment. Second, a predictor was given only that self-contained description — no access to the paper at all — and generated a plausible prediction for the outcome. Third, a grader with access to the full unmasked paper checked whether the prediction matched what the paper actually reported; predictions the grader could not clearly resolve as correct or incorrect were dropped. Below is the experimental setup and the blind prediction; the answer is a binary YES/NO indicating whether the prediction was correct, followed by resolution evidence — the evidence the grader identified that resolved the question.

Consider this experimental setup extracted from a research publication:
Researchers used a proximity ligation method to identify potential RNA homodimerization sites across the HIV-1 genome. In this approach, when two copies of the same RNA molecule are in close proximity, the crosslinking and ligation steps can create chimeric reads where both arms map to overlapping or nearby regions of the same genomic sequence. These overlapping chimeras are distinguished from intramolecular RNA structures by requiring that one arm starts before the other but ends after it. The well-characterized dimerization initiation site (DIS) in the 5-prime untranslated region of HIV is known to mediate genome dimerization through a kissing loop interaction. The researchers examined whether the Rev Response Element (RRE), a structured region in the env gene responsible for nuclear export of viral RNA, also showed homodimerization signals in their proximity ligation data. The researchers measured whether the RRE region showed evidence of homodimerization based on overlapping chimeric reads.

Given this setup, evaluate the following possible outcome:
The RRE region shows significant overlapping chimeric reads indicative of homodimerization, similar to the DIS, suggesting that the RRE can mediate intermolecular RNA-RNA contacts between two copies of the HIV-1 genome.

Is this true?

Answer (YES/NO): NO